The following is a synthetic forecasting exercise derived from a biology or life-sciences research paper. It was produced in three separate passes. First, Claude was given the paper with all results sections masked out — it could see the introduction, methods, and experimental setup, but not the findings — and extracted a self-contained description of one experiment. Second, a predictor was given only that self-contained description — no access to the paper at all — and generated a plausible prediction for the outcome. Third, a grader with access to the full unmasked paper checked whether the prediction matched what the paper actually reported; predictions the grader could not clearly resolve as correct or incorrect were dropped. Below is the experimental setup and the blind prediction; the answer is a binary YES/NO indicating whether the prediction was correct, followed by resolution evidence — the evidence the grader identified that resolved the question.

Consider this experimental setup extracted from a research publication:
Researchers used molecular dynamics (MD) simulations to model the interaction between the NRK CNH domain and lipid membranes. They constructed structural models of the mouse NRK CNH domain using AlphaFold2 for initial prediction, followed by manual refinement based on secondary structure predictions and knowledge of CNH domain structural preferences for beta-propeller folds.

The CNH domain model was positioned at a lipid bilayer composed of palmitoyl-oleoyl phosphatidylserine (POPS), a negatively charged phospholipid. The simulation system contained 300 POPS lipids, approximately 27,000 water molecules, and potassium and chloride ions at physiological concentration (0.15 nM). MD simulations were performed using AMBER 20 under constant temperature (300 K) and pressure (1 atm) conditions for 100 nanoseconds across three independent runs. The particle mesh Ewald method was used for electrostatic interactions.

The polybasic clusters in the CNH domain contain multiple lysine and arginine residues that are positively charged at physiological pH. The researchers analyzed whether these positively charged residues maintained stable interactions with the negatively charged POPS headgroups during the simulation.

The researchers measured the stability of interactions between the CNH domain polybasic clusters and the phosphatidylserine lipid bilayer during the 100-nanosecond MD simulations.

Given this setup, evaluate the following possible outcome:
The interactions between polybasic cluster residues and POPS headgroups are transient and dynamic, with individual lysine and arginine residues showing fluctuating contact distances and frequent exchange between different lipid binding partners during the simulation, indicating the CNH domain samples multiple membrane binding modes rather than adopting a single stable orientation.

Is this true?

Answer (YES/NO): NO